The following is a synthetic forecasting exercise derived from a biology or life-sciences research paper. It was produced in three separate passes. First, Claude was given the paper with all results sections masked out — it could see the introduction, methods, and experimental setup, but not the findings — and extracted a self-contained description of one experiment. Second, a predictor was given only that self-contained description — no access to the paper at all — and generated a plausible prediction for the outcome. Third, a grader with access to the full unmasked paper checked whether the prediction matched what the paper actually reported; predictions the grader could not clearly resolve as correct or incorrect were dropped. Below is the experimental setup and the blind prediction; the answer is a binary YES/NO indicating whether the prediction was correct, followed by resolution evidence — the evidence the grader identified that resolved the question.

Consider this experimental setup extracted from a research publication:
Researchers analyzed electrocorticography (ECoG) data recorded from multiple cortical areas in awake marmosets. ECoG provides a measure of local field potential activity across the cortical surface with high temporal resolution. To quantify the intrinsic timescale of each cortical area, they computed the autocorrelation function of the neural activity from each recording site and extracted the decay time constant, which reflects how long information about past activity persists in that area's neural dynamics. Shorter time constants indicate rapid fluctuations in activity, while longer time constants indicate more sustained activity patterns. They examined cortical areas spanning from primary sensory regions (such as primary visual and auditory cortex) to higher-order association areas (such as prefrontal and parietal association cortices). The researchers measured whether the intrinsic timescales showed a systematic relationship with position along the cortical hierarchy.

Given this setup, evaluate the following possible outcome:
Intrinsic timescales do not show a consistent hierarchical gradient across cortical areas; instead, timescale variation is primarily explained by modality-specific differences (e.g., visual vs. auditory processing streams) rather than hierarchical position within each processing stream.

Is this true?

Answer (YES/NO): NO